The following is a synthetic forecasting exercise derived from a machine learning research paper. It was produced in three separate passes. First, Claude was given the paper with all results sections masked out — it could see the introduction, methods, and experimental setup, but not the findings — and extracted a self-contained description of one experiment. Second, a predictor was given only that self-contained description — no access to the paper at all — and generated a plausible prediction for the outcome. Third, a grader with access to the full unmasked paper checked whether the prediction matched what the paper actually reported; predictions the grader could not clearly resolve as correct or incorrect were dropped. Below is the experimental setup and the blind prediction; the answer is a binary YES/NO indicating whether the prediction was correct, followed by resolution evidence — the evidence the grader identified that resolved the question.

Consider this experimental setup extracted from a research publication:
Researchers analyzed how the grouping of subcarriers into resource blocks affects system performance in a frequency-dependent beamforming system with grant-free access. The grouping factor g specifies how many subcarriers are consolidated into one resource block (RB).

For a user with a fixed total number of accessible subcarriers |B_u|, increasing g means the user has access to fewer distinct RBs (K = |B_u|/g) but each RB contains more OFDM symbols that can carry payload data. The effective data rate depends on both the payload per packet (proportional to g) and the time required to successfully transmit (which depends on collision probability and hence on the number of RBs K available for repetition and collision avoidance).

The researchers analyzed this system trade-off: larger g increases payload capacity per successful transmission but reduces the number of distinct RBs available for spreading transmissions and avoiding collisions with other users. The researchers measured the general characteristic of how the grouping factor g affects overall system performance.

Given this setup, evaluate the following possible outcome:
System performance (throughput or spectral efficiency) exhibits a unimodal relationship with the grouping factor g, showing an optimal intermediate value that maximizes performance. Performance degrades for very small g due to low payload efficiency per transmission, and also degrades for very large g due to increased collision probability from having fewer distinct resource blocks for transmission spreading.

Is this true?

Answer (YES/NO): NO